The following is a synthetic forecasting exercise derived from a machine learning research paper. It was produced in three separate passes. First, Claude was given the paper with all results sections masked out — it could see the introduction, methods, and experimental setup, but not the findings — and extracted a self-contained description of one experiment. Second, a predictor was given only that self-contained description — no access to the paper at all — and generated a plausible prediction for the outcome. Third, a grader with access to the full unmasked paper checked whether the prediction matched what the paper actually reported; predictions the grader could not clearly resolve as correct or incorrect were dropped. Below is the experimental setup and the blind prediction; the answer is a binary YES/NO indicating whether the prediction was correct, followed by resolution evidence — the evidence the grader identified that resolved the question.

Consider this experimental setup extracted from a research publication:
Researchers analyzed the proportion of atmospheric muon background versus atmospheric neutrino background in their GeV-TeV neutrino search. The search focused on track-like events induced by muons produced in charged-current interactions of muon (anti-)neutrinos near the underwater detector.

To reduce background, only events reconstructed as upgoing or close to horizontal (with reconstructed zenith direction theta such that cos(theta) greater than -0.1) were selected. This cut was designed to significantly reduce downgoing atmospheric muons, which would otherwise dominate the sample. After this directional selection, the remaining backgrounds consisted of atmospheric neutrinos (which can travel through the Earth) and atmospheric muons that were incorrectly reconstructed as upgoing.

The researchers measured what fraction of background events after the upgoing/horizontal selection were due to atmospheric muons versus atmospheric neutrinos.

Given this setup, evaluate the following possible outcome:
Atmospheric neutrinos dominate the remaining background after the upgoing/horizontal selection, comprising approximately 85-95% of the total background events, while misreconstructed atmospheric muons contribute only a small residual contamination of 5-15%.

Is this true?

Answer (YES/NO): NO